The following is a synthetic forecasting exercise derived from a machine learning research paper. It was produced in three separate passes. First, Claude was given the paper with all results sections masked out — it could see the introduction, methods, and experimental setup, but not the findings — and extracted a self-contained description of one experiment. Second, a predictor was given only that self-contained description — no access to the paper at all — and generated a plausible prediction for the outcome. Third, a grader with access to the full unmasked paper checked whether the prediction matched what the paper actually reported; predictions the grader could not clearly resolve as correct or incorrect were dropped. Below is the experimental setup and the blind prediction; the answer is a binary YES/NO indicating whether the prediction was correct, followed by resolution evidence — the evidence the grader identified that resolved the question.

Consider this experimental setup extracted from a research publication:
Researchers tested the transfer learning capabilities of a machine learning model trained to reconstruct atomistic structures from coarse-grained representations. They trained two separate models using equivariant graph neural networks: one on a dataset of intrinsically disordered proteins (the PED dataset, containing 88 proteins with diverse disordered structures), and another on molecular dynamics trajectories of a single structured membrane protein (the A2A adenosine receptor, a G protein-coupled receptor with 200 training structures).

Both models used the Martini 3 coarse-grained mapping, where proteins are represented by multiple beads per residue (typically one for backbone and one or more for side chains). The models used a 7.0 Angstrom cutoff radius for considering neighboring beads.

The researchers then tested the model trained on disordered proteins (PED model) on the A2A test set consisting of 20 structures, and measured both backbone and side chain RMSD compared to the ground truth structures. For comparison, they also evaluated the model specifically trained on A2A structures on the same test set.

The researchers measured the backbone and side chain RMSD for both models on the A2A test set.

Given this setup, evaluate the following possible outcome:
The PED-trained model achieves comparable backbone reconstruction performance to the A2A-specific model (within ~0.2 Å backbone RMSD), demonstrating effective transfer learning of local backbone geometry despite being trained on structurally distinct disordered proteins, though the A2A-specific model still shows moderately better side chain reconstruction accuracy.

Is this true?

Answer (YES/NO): NO